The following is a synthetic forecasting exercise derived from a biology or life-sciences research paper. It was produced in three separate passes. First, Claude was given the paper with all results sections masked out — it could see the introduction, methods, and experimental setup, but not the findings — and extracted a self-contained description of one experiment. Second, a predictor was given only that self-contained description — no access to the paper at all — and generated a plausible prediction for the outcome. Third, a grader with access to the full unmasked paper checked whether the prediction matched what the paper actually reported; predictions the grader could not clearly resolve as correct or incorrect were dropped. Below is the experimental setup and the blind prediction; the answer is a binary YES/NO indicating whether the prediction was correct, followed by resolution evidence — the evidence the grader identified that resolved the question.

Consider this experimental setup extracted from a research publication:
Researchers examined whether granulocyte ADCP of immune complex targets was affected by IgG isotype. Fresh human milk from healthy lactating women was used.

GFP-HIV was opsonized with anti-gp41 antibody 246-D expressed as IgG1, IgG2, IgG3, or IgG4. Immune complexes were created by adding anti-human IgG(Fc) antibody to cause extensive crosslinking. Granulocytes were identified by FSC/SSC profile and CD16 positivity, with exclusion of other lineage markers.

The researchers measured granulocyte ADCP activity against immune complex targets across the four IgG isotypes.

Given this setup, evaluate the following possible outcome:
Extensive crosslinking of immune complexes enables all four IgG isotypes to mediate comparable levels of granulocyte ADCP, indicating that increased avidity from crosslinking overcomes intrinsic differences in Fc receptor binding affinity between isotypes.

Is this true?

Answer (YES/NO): YES